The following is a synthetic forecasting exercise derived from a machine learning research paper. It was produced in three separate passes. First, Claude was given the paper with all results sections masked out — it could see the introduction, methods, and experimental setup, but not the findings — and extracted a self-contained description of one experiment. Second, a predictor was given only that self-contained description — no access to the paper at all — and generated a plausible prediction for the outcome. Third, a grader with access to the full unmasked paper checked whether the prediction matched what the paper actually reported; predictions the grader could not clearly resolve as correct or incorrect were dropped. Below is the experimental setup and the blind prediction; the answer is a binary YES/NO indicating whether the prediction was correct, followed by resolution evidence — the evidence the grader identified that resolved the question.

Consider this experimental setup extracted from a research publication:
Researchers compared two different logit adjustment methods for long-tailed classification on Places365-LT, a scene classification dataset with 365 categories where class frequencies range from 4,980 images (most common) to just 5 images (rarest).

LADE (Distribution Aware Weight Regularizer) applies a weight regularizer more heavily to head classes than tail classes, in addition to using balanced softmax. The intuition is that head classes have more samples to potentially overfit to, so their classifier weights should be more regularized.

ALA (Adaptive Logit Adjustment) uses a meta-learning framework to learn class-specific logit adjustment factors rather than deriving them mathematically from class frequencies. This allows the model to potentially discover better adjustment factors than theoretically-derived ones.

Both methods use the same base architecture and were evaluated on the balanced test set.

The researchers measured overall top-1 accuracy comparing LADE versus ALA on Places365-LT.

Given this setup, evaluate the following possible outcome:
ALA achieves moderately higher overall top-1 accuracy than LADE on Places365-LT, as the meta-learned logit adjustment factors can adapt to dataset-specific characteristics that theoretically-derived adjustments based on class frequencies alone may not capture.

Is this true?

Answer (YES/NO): YES